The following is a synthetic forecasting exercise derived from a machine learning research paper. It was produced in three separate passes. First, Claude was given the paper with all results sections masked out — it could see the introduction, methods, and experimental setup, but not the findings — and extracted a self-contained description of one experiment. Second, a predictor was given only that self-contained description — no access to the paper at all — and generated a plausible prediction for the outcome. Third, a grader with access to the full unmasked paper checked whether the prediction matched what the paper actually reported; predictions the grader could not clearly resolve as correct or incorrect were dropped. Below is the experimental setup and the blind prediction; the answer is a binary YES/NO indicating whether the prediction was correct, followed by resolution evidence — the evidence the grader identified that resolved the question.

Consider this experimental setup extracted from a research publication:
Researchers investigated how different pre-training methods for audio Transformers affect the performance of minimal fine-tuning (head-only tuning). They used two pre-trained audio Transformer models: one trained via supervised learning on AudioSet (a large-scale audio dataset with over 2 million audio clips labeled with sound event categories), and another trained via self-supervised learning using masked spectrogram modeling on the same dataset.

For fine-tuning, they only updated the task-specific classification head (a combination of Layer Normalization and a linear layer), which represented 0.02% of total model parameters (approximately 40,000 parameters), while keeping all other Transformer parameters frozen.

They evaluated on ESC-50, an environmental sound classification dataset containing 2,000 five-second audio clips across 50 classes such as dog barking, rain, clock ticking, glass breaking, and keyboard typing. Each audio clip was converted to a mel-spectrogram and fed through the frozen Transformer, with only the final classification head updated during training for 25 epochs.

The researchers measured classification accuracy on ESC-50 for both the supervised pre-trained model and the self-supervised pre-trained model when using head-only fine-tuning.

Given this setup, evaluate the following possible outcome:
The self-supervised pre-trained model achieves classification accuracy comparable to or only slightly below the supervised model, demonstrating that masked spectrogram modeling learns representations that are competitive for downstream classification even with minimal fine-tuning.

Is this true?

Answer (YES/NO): NO